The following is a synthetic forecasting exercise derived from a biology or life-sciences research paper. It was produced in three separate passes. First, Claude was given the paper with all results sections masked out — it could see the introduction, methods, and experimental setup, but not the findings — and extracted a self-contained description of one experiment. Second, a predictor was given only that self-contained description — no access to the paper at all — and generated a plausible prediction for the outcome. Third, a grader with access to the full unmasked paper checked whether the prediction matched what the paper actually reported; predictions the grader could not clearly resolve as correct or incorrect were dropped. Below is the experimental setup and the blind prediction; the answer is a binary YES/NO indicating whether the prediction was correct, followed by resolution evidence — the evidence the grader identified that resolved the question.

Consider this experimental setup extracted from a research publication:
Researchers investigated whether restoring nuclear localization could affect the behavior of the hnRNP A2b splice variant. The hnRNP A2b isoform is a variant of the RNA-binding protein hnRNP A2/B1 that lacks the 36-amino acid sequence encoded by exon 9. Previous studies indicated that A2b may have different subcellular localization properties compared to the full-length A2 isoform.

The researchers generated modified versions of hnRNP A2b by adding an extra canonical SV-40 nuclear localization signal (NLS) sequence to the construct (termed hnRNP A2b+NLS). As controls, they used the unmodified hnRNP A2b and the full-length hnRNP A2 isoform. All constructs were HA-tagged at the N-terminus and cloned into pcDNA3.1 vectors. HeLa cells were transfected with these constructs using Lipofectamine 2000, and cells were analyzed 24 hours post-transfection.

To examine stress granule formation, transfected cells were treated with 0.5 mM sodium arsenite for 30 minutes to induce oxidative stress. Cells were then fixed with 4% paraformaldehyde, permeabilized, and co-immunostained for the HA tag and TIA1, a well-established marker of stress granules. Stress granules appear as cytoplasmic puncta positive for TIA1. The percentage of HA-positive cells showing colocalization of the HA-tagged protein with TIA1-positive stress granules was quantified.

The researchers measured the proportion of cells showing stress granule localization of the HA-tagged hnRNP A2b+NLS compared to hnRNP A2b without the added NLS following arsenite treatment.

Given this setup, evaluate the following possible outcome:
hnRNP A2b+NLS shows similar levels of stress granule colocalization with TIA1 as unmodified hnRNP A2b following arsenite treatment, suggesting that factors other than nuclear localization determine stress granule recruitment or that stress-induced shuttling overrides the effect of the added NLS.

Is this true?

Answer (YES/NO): NO